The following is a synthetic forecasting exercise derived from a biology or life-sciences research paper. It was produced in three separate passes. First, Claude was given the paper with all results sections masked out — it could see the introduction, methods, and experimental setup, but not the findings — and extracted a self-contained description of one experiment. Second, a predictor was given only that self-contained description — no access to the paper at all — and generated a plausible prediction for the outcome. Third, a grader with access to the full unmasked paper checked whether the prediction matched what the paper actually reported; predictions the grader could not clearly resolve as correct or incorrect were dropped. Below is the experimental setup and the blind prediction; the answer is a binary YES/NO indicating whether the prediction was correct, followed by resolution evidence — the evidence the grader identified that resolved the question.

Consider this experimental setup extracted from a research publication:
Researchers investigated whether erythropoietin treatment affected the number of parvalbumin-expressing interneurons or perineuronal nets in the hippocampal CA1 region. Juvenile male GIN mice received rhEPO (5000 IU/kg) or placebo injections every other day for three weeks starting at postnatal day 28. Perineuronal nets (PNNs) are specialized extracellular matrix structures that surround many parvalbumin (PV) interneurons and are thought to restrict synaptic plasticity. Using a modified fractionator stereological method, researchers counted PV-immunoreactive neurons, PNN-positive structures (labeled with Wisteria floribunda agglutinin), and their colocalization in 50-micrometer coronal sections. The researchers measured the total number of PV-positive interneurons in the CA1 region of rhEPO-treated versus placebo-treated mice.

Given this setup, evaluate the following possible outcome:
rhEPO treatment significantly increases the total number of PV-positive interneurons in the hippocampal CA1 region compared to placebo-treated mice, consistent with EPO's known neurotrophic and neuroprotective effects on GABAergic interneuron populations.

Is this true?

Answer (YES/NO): YES